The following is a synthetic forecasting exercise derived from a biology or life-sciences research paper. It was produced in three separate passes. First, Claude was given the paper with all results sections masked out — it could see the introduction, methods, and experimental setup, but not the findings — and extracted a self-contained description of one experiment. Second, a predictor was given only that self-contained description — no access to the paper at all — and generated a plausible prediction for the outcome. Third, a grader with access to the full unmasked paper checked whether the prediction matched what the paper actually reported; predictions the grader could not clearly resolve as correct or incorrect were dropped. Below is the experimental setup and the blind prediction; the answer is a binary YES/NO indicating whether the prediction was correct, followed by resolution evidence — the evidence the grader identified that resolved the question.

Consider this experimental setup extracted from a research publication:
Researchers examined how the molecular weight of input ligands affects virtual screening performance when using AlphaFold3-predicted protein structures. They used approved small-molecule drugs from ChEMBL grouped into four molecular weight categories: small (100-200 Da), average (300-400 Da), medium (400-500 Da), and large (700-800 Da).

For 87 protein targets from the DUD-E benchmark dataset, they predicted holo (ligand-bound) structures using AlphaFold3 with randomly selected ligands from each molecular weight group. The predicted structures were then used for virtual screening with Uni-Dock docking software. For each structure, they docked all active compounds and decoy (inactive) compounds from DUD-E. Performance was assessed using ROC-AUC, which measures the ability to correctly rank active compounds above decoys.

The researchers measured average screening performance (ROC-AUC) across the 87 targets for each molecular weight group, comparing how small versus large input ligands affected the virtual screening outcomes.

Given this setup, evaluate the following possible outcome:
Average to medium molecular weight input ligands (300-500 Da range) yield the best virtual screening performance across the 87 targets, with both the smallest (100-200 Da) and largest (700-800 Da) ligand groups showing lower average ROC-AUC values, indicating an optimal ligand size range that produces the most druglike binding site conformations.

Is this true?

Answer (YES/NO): NO